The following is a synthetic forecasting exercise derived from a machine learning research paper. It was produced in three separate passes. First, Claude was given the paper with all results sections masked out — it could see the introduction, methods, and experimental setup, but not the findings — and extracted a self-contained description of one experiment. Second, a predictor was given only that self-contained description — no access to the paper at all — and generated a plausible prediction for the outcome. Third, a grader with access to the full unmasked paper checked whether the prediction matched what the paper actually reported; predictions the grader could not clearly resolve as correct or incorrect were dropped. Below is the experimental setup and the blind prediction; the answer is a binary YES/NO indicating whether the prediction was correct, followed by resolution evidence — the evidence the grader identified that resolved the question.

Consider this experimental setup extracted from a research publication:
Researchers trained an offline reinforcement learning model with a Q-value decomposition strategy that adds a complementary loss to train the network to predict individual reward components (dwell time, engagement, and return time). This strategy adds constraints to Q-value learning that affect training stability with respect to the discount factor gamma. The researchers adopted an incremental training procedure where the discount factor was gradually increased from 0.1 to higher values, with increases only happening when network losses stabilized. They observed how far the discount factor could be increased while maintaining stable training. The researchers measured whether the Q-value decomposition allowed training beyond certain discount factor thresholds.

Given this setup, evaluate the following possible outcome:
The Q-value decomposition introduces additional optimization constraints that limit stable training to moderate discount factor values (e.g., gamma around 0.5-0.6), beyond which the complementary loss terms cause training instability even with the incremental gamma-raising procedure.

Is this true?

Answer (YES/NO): NO